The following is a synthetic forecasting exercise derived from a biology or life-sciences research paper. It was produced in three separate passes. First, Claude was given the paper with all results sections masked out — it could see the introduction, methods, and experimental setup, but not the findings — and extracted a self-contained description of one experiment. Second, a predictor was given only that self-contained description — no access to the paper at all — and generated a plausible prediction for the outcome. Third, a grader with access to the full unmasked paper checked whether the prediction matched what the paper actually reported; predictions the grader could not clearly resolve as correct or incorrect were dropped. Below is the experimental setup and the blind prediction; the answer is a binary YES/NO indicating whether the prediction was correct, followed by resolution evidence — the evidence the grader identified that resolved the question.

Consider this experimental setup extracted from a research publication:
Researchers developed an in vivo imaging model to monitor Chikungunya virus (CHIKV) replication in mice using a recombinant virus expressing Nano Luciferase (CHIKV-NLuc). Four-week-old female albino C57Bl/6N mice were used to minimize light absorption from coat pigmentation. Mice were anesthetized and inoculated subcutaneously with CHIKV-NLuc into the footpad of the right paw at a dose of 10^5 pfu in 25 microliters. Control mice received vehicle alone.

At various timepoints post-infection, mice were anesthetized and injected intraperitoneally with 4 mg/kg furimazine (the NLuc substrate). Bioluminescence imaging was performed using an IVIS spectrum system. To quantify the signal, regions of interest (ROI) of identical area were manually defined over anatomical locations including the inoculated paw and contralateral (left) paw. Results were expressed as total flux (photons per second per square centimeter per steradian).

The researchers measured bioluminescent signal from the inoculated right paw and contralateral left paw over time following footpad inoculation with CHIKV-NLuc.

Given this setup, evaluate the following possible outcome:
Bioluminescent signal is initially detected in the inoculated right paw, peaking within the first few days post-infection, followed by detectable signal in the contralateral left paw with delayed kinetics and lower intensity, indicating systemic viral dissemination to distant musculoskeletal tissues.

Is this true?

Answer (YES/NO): YES